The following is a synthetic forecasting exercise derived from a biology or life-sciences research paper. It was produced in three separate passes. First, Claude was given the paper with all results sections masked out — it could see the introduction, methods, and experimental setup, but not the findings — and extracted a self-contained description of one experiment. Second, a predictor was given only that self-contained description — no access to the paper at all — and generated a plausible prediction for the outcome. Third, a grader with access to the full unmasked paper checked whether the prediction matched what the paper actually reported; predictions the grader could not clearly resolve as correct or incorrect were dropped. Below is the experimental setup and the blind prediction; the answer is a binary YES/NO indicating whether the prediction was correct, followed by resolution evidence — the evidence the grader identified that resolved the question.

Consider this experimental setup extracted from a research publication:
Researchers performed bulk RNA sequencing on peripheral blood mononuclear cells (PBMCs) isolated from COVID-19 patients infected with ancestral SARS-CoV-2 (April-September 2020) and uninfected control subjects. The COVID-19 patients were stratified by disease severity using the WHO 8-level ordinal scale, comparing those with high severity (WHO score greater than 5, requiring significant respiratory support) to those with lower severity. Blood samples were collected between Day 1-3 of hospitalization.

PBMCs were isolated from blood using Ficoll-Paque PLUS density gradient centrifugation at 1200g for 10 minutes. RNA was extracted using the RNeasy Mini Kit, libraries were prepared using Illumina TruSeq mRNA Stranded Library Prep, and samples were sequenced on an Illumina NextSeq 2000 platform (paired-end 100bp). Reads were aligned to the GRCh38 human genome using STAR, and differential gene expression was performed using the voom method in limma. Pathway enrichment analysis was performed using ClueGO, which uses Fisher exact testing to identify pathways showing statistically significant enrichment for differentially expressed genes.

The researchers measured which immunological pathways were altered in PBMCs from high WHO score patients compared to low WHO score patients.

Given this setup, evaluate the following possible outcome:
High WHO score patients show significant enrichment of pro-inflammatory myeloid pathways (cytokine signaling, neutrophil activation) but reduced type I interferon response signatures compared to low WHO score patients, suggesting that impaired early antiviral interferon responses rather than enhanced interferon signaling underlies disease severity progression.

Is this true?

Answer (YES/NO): NO